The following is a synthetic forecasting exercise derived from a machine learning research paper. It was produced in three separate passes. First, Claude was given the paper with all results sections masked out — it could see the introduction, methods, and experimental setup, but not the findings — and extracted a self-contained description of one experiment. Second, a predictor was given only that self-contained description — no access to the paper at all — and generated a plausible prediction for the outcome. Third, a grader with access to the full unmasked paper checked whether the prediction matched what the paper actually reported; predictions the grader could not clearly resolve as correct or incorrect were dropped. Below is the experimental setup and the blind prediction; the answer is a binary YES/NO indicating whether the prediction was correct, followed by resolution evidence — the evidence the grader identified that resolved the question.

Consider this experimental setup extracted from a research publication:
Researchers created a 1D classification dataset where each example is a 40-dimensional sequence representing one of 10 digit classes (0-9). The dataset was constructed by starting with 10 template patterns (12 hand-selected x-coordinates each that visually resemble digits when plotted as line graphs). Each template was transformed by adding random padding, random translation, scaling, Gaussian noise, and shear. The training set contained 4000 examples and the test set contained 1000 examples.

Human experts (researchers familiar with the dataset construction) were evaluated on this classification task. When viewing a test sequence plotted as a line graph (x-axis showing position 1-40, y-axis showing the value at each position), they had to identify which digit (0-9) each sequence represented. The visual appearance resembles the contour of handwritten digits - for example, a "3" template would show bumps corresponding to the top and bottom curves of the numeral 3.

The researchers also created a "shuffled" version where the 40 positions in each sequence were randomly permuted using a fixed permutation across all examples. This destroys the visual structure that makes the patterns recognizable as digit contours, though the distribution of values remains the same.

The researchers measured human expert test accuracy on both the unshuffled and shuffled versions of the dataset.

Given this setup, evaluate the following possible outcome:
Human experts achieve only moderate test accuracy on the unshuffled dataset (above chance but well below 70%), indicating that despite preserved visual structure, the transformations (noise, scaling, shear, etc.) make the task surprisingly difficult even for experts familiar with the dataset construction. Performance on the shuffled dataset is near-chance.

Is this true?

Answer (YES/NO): NO